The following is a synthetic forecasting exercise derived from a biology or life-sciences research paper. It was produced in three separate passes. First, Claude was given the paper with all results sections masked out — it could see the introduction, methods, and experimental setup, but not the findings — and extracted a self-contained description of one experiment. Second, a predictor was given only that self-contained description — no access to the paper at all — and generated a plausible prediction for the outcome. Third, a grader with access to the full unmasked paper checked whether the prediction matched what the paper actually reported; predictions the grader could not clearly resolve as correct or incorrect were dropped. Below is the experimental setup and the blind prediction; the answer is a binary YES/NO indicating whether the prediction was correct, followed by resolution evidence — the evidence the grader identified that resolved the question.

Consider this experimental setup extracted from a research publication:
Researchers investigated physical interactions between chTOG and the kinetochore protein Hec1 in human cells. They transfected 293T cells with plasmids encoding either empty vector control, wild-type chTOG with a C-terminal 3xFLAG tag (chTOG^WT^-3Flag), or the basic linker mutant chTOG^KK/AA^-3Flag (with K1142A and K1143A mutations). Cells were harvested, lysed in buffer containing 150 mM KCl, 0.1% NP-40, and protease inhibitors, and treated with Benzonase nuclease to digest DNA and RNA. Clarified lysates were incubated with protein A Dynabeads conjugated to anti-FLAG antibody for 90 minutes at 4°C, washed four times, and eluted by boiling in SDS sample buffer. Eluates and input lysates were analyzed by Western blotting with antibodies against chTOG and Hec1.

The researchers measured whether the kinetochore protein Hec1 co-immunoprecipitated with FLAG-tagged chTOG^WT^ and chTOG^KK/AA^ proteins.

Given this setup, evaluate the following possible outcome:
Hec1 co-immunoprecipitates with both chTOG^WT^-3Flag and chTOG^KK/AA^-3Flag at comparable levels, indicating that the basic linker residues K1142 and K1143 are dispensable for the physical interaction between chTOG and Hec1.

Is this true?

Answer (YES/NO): YES